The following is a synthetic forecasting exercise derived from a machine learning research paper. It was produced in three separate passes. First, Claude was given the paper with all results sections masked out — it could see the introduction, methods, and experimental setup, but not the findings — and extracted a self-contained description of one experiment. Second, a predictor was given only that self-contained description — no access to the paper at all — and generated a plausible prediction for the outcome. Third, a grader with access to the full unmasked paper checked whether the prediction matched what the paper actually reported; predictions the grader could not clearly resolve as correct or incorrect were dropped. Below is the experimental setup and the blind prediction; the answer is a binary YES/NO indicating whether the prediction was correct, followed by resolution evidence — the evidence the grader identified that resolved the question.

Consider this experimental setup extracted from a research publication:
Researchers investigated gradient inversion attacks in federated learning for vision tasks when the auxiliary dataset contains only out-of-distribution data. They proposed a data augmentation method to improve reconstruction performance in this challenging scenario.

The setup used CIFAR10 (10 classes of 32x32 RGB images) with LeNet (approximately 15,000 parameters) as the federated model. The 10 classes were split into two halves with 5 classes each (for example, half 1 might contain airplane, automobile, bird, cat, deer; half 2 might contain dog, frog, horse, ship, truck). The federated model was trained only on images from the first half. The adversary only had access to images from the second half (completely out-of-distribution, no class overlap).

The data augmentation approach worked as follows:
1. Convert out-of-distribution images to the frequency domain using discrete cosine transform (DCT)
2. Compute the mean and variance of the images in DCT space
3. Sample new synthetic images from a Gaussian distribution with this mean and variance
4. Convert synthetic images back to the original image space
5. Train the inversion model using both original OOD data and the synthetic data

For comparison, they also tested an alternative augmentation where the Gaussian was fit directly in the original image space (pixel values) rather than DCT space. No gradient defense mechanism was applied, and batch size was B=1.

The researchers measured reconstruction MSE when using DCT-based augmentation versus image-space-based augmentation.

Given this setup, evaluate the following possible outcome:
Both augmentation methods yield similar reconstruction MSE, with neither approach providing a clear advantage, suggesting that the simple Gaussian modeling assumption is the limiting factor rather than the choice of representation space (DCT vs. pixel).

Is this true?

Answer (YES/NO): NO